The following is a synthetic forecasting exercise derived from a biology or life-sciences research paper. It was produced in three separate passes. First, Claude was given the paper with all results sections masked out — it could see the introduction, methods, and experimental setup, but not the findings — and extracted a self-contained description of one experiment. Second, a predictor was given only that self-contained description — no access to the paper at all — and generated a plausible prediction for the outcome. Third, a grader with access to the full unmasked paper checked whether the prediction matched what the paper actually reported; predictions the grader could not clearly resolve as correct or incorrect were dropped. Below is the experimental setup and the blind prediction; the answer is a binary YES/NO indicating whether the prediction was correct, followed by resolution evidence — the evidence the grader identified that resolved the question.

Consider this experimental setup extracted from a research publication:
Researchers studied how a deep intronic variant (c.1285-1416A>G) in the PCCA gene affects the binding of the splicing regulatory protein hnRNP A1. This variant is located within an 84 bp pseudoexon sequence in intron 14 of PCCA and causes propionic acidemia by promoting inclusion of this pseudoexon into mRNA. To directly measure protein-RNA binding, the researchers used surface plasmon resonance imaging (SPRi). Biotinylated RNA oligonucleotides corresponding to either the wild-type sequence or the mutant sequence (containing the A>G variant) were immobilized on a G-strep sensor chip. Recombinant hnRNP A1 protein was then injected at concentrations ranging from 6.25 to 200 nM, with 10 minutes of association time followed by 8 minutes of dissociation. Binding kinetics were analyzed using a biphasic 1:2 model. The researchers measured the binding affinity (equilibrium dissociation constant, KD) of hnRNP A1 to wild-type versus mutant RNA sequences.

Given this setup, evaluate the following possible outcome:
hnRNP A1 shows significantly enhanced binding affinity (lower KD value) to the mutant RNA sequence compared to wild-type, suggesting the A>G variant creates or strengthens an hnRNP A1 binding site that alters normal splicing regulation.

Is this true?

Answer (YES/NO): NO